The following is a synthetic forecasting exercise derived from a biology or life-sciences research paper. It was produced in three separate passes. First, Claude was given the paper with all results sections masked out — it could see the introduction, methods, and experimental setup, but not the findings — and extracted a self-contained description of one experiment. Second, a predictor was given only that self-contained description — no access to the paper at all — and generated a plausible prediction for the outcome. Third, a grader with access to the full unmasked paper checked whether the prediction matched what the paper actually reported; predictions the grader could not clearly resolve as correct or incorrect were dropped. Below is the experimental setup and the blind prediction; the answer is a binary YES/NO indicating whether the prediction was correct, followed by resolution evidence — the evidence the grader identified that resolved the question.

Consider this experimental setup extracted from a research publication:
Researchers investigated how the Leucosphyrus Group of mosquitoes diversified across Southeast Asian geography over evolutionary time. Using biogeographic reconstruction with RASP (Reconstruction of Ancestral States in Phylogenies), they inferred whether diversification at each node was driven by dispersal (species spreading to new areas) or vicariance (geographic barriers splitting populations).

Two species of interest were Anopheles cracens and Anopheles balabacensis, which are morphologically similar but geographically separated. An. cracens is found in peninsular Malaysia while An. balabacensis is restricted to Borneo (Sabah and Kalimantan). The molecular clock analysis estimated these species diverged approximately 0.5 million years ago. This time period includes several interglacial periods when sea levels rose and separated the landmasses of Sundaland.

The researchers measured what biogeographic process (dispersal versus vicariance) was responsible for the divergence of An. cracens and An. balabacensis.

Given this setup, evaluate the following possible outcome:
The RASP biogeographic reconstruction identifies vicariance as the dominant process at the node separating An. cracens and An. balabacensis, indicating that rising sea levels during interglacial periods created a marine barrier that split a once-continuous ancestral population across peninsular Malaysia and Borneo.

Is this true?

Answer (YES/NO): YES